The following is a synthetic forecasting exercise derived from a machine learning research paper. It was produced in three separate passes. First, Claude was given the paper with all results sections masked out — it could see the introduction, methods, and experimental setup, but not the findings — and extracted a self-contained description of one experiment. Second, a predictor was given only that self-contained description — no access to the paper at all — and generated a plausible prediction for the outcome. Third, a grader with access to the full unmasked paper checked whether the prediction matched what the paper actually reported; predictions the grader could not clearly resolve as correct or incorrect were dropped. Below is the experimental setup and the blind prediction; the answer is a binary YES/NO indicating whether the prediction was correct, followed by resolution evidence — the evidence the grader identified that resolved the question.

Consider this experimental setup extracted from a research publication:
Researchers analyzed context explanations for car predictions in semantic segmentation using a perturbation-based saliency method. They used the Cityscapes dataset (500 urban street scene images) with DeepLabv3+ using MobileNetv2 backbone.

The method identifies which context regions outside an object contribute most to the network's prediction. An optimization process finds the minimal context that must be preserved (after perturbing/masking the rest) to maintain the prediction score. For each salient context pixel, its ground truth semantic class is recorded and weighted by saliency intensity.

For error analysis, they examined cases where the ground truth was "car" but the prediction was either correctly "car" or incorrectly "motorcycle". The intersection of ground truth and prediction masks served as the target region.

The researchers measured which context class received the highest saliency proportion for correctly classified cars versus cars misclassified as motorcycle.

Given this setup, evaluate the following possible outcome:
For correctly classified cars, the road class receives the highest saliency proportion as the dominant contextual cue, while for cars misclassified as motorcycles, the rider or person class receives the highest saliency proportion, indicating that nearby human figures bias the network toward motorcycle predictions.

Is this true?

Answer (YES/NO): NO